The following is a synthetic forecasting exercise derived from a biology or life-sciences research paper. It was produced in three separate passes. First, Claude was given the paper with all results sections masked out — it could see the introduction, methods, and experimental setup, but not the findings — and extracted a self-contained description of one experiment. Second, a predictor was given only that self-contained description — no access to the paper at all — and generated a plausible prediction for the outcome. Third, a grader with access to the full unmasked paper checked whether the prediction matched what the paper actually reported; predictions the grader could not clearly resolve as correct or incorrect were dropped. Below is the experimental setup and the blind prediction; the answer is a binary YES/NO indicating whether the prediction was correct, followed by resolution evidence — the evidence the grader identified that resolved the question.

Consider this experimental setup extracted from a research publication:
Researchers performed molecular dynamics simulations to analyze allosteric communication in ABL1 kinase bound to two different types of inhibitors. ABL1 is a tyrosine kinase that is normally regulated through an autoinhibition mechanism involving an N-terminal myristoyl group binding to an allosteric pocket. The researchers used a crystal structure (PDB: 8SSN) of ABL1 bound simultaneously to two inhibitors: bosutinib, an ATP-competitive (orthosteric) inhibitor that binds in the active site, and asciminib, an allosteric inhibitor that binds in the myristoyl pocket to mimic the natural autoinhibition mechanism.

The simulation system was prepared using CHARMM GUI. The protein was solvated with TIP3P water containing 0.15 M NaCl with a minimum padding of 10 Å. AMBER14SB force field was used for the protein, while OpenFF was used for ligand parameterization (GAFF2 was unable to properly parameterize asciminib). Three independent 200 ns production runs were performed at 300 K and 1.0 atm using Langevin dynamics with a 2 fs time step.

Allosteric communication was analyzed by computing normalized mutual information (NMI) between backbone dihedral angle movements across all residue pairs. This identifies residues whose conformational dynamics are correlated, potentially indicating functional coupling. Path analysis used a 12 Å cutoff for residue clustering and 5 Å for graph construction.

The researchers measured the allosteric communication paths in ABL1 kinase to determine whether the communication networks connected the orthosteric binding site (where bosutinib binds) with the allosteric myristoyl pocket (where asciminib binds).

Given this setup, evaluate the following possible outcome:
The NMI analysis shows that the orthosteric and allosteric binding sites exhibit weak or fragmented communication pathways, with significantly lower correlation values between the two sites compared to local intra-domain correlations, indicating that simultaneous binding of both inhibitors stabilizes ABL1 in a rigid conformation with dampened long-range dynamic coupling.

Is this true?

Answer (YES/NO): NO